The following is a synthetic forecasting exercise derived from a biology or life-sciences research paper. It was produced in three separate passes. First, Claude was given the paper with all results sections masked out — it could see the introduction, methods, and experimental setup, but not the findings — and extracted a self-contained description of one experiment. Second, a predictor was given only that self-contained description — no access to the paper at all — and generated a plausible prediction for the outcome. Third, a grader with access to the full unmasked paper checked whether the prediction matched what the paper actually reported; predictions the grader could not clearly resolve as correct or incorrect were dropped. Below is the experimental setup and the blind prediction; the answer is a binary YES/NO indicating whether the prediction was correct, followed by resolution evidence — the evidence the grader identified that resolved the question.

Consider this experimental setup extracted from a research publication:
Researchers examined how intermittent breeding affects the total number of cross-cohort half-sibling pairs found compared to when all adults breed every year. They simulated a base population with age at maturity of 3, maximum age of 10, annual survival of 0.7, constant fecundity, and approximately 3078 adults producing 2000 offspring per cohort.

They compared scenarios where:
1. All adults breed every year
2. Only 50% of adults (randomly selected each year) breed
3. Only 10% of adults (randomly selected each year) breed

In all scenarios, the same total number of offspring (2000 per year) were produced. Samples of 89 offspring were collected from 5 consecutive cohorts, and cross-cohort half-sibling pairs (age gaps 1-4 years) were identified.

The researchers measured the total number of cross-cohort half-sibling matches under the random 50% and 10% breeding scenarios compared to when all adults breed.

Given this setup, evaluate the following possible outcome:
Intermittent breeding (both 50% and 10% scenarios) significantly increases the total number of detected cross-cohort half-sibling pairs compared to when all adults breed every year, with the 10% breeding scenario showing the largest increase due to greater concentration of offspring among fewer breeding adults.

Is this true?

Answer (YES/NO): NO